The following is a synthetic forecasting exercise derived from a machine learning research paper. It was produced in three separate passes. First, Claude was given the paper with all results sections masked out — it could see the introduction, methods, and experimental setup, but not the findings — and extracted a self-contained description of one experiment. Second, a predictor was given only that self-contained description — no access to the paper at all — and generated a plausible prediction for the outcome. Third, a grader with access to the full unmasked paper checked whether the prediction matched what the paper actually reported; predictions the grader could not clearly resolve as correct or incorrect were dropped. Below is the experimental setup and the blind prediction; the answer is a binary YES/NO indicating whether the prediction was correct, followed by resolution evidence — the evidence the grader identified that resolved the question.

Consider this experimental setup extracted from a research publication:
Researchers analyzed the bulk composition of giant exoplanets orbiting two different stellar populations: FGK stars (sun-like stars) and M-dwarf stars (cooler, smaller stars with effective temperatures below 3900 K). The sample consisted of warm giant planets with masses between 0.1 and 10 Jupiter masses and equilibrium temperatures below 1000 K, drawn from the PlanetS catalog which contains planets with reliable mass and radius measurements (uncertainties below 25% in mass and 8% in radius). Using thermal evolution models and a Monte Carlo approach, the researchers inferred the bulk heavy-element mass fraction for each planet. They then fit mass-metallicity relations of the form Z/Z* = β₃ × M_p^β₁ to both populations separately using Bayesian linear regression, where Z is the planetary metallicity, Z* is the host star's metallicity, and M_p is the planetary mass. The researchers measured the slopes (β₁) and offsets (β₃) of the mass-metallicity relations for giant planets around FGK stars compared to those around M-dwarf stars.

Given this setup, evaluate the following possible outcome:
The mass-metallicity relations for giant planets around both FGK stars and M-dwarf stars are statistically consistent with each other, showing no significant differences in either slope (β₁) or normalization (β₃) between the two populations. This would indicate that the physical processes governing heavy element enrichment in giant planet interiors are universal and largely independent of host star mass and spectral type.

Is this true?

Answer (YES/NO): NO